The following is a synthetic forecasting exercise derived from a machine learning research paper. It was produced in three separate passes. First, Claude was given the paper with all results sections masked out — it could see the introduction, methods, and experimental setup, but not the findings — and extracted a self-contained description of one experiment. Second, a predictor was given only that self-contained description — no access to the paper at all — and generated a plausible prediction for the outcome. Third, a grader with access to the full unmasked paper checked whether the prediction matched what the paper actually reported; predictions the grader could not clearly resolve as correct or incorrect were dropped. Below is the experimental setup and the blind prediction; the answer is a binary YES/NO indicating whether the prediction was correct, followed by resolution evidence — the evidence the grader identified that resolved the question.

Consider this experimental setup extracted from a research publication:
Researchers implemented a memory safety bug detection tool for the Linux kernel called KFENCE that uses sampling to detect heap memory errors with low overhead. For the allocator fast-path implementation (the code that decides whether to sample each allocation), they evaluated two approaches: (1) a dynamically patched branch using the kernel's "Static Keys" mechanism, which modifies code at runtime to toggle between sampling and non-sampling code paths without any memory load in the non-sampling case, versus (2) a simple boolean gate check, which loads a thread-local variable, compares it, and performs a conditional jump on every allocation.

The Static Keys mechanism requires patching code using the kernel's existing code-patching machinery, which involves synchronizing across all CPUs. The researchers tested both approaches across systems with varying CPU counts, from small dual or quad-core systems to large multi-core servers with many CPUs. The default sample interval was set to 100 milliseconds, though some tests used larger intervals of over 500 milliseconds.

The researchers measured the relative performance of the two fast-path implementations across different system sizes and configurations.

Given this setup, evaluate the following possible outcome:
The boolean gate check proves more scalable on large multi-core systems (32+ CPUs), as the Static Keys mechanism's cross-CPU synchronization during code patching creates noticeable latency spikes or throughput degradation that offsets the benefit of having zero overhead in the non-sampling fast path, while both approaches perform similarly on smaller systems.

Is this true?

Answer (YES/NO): NO